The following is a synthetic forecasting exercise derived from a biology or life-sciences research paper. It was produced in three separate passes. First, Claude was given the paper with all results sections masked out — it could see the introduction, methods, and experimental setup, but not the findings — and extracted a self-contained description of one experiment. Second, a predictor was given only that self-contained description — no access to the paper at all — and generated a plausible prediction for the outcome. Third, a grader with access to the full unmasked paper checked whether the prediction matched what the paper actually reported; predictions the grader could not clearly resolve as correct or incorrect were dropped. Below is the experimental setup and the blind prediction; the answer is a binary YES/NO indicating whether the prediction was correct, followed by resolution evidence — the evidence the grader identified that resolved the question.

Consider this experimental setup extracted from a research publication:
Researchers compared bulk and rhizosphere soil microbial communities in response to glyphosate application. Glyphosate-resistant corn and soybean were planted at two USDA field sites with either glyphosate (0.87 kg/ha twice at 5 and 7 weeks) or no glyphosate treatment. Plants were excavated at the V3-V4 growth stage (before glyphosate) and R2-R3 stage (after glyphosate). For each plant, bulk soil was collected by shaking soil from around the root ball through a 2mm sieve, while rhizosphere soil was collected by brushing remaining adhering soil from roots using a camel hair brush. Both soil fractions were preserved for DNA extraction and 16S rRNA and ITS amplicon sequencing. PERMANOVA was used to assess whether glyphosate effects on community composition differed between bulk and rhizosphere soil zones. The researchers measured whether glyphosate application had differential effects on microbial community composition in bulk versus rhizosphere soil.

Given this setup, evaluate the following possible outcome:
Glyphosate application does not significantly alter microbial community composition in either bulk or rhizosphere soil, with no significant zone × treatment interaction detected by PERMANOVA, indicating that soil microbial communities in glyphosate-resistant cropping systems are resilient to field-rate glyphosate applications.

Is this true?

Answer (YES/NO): YES